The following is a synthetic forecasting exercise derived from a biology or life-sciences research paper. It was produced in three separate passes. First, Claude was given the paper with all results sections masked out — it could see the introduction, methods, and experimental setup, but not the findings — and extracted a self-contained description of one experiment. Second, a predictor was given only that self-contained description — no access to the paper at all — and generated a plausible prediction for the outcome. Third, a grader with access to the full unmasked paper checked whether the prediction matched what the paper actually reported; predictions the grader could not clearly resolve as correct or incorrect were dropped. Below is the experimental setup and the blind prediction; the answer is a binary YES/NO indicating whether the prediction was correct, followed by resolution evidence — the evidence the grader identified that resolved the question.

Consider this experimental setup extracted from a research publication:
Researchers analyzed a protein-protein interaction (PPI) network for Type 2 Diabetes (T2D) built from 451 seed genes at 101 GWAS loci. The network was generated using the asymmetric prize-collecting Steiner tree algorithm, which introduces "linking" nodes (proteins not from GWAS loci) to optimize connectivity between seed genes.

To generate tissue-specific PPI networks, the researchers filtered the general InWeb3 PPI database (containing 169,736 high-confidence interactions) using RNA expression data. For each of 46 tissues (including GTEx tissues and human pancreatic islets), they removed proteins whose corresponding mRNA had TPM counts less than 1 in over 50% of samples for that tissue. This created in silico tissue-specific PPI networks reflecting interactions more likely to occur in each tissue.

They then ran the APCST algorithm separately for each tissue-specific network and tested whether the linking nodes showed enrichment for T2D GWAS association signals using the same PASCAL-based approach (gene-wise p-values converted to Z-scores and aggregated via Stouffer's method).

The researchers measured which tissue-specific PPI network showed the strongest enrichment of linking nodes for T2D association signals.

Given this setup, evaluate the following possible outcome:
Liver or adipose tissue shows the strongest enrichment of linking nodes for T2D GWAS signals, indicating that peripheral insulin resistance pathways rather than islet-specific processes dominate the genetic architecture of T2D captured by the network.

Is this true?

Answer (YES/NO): NO